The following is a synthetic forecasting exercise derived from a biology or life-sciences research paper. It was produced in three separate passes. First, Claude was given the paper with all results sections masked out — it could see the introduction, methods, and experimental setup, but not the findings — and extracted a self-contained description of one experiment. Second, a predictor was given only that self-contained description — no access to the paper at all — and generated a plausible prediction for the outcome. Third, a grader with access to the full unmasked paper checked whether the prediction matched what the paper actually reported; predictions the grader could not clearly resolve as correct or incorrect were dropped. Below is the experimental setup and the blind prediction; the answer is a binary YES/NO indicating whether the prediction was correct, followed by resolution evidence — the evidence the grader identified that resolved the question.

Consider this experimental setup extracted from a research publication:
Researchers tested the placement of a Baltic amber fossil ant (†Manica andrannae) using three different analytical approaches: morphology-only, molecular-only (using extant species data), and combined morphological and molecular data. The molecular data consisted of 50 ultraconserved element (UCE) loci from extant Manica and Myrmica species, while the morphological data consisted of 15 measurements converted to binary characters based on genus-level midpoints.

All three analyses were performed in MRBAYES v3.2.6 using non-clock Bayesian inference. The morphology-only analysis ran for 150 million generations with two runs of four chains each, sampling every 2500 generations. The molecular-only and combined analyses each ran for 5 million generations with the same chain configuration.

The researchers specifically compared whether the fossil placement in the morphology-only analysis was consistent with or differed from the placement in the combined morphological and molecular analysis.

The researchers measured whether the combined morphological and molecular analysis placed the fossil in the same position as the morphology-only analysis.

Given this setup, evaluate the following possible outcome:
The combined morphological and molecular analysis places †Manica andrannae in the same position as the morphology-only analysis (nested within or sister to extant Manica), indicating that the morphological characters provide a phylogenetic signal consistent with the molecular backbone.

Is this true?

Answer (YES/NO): YES